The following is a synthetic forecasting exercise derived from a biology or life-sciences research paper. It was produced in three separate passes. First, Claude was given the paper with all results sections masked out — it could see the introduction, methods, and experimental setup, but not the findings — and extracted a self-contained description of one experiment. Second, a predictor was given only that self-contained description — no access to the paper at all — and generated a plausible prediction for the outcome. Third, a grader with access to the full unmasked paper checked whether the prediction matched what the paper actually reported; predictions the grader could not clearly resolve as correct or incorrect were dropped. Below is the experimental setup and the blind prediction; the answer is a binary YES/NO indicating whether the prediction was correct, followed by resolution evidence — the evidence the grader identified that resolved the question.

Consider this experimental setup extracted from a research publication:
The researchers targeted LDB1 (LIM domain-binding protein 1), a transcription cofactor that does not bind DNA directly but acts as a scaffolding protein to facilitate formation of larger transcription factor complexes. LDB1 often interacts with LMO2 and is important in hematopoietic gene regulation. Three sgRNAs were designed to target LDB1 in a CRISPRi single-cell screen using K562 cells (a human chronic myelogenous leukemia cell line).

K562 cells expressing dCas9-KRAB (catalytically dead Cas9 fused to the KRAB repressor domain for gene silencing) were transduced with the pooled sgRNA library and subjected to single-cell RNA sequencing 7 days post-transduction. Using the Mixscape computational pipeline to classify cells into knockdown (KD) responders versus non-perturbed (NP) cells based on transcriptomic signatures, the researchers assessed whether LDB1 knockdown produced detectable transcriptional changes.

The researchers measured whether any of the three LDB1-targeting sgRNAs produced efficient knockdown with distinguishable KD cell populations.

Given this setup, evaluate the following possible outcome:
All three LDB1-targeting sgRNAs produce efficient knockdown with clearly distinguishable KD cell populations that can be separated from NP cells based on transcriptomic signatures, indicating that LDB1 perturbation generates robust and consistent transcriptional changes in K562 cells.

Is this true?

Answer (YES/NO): NO